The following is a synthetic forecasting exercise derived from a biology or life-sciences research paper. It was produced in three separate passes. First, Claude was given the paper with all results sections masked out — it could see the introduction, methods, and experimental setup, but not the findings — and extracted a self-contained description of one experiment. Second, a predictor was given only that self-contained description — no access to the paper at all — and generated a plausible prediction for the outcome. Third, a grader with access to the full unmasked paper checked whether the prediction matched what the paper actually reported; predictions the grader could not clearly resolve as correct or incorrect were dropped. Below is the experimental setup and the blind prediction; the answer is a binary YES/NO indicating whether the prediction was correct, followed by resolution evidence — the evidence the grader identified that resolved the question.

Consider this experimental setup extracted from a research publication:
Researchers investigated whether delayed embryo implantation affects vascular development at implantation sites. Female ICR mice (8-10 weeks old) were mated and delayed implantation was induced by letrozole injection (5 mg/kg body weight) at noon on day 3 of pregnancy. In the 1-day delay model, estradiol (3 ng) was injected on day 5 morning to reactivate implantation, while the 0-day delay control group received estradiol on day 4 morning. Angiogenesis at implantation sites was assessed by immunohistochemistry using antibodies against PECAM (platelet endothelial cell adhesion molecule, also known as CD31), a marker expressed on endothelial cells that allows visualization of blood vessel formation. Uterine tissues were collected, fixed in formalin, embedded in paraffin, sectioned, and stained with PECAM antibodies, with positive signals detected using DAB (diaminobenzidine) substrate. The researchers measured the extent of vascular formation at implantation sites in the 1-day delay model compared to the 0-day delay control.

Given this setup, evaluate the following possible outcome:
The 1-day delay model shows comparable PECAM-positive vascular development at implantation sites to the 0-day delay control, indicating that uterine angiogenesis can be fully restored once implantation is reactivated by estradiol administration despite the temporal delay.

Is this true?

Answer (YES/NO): NO